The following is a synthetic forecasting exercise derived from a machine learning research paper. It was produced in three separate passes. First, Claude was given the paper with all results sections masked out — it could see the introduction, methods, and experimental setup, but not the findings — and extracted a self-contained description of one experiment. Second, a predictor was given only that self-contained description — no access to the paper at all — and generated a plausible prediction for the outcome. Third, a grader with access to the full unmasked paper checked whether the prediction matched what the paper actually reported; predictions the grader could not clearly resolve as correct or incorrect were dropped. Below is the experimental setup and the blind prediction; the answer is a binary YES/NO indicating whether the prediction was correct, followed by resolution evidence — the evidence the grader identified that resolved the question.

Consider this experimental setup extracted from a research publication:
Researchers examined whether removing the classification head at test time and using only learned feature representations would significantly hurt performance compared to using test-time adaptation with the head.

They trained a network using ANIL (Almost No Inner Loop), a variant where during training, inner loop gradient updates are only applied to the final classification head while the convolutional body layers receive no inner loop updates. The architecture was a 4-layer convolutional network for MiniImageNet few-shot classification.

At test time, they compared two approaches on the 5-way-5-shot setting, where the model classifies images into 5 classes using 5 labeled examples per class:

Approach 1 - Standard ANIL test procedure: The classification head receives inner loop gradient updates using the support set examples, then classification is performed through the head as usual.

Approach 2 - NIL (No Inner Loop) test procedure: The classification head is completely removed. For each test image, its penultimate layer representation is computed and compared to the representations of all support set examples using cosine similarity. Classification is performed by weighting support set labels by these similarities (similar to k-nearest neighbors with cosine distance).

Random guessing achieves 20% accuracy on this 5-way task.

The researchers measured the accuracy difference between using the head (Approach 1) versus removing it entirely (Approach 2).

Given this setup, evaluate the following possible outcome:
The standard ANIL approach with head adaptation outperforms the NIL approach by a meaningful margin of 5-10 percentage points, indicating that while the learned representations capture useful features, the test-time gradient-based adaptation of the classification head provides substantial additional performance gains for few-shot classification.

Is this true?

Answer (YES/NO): NO